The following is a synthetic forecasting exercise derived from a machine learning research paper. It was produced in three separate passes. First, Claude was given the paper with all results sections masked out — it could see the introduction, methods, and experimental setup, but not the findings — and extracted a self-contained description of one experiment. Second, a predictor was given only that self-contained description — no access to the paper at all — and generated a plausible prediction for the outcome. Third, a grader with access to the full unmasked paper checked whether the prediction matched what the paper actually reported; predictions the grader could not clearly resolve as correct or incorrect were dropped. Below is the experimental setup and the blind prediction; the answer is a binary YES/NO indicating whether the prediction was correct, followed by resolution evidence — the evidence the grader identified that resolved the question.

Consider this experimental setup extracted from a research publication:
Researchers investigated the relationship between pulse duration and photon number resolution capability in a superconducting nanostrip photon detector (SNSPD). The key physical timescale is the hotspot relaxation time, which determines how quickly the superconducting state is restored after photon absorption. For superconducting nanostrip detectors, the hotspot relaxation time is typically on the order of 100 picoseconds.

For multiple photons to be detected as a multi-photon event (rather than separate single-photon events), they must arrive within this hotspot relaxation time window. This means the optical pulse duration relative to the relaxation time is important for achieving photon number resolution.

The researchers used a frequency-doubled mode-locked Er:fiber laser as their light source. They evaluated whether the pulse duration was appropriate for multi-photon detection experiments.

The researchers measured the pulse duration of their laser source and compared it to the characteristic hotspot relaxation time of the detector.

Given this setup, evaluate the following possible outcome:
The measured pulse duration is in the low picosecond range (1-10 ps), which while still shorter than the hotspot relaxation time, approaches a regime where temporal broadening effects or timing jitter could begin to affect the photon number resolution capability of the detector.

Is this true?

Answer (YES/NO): NO